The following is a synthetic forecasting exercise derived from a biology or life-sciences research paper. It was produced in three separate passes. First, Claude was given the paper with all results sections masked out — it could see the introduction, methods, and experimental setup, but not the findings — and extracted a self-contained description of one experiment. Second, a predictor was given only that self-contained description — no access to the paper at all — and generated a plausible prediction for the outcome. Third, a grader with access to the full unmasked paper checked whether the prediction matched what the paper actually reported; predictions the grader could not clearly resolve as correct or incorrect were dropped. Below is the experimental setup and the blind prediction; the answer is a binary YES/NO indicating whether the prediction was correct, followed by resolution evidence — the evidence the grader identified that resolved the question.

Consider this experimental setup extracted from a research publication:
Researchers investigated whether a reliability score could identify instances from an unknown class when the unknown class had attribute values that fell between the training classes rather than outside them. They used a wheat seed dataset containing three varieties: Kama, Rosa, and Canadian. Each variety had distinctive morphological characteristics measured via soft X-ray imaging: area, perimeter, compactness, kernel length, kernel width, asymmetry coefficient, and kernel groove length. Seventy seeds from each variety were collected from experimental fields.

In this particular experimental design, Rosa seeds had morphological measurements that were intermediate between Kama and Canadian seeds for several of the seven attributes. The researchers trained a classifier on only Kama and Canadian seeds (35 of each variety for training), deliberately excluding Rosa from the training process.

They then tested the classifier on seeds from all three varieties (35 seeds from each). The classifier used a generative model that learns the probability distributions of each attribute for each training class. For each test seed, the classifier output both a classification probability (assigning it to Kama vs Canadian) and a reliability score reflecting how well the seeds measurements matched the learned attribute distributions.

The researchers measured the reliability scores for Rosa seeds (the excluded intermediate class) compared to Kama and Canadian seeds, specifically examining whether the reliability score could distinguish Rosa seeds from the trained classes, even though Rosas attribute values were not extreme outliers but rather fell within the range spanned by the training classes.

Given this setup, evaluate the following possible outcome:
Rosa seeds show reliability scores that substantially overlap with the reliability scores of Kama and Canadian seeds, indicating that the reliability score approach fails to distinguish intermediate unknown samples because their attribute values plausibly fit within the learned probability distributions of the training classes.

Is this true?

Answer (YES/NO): NO